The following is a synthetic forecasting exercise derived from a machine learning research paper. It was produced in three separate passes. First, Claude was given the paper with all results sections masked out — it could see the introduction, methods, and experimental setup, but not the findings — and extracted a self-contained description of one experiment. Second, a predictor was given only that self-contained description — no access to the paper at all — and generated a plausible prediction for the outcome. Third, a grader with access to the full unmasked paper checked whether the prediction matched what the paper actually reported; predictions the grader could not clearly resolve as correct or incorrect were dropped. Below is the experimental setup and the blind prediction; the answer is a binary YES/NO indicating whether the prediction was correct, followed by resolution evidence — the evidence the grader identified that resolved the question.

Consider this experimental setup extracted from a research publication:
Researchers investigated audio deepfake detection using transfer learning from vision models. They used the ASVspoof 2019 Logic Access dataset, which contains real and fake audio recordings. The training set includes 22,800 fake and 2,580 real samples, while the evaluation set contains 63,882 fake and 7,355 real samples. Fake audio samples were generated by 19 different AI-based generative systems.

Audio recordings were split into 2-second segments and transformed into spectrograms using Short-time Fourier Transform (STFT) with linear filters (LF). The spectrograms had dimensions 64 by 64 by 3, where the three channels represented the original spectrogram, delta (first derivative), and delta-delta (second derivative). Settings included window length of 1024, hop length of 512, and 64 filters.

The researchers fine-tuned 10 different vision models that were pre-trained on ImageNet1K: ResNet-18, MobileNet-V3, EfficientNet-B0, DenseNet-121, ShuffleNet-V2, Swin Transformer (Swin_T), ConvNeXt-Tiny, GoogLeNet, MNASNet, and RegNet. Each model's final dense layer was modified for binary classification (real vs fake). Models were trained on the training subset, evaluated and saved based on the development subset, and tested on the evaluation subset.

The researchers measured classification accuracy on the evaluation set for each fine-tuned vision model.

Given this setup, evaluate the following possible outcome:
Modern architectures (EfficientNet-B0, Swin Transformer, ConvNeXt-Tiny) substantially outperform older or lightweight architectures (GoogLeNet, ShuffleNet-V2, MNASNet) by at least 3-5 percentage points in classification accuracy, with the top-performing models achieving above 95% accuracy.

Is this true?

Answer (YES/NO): NO